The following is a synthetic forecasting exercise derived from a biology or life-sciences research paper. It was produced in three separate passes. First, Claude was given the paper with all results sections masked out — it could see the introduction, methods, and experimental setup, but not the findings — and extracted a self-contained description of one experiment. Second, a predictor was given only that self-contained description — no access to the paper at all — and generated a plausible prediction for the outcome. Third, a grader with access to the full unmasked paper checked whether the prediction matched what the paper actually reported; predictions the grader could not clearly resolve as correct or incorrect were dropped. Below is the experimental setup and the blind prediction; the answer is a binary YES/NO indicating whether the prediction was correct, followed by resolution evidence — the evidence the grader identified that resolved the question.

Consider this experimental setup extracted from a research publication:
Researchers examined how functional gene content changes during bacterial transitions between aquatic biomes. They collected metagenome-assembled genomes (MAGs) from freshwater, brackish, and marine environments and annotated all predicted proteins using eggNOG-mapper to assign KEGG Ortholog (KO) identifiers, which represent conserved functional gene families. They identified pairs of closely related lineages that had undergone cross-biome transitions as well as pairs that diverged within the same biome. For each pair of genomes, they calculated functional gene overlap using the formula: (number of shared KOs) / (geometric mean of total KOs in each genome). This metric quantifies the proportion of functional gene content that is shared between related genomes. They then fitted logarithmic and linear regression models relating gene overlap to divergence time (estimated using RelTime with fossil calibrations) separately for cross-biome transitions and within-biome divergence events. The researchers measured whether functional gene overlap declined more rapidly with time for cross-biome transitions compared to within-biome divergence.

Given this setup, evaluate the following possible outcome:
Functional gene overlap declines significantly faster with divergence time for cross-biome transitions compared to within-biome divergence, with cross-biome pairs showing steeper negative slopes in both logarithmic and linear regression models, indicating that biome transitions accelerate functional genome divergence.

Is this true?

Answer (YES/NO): NO